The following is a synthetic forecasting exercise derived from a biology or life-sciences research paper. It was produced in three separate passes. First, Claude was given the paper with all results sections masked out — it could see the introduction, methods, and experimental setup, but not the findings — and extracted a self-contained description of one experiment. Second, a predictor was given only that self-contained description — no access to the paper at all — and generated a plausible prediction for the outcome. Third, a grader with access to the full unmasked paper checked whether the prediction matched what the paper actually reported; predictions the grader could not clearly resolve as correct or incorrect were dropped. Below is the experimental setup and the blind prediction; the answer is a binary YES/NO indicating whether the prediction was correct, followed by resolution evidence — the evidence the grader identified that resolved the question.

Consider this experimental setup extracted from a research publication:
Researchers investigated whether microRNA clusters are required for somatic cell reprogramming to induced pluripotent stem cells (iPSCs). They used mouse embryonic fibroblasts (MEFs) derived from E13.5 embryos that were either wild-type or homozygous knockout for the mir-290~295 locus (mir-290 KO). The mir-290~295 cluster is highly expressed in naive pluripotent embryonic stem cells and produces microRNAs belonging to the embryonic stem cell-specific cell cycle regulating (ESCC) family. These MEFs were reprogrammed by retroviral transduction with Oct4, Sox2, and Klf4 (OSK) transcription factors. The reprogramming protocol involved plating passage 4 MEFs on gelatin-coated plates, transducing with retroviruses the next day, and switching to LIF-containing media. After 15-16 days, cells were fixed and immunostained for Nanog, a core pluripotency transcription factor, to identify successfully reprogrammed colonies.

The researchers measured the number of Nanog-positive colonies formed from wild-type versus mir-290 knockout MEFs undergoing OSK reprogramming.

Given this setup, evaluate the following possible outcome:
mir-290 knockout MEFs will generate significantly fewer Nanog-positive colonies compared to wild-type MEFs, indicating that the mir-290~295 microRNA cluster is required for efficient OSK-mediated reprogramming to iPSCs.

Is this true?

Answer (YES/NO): NO